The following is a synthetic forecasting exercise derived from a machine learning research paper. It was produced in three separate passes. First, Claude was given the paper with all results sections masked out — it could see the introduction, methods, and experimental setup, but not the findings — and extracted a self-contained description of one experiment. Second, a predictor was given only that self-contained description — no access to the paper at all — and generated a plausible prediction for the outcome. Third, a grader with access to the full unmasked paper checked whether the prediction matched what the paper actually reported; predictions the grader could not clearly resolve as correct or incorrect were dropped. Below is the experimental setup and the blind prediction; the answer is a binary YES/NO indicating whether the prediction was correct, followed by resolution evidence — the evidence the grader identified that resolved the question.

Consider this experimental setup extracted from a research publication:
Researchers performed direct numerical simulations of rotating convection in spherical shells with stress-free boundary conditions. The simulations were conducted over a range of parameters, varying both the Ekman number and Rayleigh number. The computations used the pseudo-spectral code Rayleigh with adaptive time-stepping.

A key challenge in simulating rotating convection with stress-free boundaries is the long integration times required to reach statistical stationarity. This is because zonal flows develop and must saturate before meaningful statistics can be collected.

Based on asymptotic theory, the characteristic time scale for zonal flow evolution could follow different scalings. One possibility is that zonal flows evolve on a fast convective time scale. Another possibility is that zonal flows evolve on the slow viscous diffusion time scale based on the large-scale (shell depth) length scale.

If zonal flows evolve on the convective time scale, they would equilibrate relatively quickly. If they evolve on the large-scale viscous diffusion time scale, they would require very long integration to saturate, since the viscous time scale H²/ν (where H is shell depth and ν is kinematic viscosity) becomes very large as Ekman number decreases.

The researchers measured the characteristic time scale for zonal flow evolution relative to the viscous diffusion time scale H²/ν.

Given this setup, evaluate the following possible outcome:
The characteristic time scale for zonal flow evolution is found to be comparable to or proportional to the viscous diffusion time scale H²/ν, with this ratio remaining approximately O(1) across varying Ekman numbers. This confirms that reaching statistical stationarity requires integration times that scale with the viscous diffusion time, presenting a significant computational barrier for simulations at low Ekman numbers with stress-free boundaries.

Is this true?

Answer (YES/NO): YES